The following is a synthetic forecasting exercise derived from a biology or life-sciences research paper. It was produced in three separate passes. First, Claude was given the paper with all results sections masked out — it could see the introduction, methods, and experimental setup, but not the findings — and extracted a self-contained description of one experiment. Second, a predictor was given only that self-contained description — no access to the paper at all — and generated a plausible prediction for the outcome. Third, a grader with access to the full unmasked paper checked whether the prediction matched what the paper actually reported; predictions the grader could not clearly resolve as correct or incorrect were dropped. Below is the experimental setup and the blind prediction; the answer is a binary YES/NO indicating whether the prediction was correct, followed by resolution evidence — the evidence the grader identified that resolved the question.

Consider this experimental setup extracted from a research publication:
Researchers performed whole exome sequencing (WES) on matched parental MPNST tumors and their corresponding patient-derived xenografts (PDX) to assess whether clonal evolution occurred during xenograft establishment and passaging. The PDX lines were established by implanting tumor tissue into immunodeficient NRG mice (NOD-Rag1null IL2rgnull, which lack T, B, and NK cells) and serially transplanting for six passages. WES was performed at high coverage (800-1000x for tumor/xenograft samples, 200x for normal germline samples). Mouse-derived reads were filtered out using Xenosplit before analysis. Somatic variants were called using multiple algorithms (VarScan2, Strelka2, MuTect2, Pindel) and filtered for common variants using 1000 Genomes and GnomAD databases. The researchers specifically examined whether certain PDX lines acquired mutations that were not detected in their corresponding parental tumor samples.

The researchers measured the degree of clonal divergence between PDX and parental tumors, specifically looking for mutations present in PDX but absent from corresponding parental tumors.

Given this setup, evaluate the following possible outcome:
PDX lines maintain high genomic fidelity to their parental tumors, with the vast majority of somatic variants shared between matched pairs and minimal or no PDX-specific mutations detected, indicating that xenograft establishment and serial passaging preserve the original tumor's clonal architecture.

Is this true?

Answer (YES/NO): NO